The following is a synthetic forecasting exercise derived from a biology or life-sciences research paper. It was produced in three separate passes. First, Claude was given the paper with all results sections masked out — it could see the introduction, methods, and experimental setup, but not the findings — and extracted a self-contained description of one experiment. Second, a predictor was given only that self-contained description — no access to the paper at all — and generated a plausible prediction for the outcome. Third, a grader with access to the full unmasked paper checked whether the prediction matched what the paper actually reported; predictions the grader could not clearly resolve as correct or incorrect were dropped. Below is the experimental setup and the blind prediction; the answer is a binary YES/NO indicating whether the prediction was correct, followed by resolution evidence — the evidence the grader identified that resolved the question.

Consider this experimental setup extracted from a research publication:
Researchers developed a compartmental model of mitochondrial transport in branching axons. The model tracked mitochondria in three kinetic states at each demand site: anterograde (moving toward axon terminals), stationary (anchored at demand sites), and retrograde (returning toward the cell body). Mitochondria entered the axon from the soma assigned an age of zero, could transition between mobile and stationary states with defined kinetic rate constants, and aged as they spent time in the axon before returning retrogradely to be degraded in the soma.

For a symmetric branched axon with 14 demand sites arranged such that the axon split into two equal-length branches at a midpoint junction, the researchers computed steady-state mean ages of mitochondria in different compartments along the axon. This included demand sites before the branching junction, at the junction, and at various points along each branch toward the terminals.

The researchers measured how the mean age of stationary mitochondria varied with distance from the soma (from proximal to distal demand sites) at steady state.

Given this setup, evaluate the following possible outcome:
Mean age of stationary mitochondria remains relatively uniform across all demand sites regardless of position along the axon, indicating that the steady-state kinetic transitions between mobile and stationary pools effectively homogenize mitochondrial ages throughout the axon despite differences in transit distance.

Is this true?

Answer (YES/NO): NO